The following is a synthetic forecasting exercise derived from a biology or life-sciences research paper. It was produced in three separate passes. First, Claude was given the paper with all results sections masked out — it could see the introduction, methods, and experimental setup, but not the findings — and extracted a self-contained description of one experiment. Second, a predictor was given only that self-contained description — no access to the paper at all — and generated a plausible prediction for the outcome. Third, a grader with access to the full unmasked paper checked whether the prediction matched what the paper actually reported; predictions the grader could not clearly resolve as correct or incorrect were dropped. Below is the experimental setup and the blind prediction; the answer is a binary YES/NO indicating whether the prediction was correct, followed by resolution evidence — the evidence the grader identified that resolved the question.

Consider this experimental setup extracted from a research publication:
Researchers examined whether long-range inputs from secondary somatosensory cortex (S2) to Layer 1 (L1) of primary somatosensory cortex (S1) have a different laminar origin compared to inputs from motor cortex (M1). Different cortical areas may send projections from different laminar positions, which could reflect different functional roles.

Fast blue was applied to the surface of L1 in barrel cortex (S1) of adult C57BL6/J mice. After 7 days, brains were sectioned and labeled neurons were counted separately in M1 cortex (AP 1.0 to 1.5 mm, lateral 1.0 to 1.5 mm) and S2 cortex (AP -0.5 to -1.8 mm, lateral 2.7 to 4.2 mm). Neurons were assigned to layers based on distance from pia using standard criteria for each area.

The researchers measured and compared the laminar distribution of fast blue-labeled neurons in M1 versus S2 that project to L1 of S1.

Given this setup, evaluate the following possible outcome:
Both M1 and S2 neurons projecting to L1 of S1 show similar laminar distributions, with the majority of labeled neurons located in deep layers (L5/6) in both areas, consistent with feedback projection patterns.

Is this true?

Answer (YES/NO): NO